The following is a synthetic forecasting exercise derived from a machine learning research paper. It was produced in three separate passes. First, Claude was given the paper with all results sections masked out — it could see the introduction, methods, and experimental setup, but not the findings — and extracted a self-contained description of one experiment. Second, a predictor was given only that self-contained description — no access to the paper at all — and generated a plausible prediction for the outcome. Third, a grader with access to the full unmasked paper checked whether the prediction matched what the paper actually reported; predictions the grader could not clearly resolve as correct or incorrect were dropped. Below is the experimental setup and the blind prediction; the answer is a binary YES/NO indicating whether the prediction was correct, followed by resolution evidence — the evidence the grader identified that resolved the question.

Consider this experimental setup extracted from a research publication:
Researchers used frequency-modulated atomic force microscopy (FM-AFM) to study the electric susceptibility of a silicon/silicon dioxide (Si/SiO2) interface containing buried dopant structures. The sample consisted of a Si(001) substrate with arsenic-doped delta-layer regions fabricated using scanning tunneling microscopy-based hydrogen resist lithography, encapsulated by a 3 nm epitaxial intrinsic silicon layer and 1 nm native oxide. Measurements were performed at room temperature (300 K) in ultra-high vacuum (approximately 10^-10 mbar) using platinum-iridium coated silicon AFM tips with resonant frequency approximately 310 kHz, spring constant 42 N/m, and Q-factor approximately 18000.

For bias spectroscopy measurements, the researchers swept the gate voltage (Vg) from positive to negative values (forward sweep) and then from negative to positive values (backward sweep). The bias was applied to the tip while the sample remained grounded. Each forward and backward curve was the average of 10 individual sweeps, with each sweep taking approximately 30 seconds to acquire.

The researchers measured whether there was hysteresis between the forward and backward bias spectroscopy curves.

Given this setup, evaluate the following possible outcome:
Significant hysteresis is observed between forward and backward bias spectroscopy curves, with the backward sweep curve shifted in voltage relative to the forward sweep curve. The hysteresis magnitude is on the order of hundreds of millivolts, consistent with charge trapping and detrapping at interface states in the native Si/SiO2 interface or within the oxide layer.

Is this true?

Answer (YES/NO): NO